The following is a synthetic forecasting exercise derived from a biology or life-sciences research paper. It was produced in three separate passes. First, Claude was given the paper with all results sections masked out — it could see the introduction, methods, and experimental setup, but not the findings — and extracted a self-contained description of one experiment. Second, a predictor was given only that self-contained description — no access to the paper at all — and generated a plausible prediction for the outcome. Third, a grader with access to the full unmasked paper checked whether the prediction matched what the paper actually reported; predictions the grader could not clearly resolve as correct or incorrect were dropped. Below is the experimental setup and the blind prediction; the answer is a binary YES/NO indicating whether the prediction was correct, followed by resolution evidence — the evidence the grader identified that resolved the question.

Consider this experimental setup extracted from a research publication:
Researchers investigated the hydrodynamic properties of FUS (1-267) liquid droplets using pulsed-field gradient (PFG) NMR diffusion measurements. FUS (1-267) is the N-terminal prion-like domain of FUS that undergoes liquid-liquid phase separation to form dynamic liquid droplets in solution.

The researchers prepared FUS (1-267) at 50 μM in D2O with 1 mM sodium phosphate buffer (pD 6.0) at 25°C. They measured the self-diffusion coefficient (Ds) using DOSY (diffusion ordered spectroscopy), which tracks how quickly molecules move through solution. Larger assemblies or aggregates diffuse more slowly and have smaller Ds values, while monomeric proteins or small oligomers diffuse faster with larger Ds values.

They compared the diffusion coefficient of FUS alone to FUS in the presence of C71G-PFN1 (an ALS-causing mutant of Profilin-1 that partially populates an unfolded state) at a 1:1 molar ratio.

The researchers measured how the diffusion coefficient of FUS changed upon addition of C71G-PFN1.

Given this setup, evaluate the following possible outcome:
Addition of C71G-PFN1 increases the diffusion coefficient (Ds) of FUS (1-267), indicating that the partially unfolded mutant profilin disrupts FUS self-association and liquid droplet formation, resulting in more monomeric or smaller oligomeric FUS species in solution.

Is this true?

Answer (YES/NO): NO